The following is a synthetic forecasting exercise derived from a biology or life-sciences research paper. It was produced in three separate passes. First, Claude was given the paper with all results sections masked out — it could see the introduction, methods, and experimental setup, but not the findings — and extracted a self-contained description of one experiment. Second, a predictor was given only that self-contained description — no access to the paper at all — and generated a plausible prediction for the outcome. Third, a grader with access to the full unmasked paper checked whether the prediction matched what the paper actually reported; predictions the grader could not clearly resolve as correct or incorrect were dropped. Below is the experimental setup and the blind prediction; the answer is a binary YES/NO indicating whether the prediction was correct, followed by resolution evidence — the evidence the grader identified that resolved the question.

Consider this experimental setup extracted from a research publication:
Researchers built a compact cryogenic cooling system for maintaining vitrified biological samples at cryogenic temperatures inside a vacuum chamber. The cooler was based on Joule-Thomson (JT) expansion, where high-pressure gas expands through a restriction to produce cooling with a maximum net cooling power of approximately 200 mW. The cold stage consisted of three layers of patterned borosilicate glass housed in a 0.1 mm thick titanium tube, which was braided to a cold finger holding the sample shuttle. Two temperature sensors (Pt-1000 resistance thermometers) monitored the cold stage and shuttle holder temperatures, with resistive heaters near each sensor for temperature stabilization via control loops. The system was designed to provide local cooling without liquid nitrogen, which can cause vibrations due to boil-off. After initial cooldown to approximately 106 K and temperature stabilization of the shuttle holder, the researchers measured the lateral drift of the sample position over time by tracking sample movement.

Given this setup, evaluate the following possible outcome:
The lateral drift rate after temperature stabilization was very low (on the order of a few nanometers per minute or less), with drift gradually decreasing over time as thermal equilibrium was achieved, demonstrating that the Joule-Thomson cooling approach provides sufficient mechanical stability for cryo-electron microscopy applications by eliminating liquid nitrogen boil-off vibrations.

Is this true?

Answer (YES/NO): NO